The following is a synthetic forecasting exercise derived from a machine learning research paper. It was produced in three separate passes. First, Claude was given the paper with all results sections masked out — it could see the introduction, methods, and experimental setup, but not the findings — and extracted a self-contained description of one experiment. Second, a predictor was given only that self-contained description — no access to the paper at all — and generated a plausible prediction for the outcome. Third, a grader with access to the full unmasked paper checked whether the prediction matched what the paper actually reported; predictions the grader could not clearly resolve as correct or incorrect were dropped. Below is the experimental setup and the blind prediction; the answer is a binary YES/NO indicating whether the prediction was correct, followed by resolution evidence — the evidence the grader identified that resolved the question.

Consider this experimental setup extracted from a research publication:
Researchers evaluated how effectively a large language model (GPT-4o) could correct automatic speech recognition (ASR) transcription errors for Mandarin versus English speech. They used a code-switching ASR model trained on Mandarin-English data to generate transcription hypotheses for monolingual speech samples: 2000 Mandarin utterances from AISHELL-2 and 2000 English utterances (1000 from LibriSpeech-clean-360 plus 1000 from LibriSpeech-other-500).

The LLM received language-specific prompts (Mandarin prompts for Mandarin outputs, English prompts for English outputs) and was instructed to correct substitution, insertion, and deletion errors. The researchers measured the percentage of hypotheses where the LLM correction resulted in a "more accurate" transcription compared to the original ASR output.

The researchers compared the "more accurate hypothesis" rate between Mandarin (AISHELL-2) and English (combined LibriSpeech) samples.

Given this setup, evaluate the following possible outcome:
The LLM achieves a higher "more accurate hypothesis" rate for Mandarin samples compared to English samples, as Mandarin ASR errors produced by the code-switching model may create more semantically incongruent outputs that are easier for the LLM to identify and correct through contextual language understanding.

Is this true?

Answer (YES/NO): NO